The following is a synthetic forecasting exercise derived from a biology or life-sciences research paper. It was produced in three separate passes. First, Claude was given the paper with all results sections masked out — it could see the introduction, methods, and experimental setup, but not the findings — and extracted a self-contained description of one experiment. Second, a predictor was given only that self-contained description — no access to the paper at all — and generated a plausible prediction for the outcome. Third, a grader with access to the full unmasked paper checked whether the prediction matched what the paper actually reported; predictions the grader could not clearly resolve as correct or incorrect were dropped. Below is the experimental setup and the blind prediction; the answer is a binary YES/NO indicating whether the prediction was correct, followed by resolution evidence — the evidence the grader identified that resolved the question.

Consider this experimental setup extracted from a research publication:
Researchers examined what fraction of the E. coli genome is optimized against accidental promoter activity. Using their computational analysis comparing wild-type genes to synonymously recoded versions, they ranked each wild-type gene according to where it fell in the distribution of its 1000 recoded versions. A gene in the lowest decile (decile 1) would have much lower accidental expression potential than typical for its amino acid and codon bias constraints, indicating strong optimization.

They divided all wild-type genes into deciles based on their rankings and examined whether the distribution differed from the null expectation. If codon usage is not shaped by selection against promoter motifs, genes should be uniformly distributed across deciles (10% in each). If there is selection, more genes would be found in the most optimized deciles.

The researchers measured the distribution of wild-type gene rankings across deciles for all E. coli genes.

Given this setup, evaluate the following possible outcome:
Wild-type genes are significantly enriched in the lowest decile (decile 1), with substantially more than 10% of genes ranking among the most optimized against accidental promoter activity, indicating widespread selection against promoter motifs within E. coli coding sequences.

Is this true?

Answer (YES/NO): YES